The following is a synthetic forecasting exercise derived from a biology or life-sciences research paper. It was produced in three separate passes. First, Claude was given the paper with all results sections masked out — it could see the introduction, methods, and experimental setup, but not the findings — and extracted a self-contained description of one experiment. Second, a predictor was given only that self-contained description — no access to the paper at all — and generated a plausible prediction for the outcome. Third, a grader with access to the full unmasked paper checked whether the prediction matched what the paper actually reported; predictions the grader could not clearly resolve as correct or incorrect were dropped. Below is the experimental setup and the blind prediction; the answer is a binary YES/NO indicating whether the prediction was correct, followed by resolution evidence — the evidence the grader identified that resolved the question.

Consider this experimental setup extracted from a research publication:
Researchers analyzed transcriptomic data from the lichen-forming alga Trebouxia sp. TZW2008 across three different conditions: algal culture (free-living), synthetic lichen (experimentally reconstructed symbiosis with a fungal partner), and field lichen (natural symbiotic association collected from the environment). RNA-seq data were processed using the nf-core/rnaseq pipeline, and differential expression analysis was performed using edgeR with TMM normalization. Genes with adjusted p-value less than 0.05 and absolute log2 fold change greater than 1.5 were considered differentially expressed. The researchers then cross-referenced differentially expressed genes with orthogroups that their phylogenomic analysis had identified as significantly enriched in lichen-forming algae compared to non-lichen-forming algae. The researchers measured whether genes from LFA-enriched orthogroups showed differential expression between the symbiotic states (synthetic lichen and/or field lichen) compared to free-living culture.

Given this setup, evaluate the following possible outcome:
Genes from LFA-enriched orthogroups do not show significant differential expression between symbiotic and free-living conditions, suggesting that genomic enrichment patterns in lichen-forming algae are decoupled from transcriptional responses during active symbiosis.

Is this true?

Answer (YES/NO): NO